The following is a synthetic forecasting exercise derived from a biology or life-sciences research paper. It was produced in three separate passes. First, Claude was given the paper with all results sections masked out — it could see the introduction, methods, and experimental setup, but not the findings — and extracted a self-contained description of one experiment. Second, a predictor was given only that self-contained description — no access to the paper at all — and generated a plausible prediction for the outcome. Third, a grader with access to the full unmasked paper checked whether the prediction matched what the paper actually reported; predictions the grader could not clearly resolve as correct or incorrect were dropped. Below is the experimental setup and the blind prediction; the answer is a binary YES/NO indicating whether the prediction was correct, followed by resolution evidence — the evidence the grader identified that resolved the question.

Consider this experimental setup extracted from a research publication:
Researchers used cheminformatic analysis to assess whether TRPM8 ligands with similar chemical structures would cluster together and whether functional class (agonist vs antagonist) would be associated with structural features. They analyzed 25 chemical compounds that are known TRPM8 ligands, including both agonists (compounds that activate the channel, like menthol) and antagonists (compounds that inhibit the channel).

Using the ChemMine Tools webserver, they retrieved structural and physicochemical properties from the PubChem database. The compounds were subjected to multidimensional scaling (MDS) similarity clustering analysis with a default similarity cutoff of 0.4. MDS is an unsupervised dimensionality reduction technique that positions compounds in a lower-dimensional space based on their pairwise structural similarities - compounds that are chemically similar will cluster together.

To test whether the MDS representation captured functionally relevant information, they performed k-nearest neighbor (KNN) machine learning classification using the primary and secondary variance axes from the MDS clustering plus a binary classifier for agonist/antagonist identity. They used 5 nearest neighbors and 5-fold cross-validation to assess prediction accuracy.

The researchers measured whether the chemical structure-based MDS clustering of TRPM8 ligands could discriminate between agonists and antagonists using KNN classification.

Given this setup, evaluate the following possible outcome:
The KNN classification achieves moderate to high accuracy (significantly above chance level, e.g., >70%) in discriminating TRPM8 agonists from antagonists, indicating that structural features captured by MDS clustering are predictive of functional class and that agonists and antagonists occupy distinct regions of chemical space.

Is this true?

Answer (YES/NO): YES